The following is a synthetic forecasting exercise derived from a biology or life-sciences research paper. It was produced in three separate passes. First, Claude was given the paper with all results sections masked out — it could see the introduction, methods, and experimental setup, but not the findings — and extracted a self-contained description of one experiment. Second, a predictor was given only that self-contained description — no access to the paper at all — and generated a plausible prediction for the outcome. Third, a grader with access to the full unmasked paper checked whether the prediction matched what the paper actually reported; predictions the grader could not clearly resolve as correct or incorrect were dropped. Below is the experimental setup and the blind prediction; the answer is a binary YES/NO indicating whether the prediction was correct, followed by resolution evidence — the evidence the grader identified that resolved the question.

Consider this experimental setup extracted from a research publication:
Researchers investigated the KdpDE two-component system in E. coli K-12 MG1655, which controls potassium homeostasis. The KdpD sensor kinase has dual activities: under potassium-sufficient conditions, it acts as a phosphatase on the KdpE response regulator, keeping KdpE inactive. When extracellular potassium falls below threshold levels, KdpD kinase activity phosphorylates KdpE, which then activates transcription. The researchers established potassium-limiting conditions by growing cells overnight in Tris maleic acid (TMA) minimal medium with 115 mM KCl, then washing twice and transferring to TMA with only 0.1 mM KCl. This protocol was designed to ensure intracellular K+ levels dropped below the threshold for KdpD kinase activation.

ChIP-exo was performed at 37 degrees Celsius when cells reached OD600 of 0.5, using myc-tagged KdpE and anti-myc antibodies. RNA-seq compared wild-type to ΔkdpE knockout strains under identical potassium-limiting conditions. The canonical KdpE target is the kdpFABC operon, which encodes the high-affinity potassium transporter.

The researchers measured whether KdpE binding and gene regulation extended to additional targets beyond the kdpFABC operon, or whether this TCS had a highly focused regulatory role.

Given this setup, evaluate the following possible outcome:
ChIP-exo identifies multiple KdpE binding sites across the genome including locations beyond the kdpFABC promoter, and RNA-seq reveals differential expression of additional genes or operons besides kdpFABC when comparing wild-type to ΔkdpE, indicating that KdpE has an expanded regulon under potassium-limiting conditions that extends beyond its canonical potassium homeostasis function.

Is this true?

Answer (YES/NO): YES